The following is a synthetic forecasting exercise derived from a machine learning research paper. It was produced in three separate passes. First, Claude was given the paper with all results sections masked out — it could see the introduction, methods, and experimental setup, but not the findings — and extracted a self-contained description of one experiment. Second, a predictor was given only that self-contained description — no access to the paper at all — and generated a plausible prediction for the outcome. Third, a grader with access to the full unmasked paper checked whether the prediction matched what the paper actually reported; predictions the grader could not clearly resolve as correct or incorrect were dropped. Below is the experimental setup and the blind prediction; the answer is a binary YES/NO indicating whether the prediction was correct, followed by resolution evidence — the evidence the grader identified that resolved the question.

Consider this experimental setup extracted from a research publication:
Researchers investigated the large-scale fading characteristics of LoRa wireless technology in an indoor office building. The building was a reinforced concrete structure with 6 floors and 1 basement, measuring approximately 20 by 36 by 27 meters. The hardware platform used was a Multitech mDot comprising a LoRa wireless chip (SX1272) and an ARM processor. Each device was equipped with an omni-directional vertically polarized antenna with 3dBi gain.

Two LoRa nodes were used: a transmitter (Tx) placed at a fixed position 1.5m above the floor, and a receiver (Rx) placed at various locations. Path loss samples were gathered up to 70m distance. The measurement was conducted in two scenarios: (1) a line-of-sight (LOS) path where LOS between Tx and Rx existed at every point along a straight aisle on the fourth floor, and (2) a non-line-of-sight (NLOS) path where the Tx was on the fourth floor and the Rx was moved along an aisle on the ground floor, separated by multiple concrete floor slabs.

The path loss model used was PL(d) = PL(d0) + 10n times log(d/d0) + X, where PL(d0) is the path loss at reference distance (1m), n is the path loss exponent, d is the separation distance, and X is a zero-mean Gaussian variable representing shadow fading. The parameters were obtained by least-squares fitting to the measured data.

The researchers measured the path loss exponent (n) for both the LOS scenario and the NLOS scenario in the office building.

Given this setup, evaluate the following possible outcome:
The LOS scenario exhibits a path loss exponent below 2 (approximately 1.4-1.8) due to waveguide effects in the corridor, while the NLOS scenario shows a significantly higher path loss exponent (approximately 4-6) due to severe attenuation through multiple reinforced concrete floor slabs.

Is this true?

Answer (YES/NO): NO